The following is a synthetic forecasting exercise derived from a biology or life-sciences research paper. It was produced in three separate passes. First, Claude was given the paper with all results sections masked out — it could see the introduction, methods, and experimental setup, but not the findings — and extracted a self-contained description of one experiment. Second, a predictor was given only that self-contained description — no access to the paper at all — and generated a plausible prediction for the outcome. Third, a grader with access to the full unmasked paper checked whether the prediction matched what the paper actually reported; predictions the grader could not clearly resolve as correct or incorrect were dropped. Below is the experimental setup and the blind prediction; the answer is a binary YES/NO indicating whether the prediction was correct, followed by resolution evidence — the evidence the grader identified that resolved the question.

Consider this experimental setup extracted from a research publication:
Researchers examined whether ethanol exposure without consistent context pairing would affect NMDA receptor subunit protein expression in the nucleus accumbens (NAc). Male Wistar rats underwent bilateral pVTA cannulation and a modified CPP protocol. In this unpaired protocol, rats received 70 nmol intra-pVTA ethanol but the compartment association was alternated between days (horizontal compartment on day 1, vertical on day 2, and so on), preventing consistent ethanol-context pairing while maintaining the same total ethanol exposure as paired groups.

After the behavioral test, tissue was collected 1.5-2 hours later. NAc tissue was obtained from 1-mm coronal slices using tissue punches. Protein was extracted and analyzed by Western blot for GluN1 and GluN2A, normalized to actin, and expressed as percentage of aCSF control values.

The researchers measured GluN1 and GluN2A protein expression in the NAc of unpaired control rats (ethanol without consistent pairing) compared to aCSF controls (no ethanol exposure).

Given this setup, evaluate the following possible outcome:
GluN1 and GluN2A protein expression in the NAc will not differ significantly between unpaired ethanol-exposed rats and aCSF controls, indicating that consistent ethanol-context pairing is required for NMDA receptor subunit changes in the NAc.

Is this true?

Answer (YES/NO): YES